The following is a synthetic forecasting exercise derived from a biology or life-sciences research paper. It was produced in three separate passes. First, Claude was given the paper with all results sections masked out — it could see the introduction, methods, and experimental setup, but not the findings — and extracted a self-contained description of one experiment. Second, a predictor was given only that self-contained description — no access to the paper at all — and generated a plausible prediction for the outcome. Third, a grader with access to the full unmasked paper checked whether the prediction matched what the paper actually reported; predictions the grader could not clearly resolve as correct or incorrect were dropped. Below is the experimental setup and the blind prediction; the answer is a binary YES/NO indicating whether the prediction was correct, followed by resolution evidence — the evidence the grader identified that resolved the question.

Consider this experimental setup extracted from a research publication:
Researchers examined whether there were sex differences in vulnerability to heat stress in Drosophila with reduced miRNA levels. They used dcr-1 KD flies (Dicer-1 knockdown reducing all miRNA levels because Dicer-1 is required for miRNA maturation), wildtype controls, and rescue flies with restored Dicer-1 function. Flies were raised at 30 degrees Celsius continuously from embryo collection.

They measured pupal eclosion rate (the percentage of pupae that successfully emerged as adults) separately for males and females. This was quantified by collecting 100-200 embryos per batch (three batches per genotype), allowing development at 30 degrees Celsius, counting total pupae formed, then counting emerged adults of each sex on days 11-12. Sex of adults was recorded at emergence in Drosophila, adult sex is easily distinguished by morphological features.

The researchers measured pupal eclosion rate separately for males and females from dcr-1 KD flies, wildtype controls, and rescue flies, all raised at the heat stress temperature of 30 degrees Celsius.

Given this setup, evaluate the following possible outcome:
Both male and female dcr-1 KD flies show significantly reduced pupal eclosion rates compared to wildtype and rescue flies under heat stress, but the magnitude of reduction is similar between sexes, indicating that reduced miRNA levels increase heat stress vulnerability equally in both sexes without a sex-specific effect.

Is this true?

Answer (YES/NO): NO